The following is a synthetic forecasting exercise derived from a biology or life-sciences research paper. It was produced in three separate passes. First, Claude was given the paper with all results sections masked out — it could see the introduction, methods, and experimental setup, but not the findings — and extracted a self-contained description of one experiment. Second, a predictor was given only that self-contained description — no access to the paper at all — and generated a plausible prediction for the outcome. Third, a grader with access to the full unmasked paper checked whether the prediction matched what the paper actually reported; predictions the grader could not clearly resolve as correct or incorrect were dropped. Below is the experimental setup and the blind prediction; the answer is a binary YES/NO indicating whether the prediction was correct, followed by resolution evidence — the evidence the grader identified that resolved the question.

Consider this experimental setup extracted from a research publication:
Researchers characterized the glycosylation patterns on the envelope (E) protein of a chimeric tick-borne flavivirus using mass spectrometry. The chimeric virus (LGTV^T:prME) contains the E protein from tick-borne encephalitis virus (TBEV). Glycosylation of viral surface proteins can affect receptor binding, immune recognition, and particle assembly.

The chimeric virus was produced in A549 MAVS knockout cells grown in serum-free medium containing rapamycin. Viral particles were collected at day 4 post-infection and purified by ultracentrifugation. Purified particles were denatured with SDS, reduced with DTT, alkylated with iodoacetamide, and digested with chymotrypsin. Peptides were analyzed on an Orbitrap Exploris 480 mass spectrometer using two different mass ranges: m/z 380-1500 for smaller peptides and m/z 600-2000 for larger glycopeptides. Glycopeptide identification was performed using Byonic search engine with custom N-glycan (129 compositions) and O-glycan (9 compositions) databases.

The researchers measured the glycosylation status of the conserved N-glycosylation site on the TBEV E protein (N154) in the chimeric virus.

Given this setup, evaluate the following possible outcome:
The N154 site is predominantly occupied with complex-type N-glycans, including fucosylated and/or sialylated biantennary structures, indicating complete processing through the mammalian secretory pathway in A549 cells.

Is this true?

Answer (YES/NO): NO